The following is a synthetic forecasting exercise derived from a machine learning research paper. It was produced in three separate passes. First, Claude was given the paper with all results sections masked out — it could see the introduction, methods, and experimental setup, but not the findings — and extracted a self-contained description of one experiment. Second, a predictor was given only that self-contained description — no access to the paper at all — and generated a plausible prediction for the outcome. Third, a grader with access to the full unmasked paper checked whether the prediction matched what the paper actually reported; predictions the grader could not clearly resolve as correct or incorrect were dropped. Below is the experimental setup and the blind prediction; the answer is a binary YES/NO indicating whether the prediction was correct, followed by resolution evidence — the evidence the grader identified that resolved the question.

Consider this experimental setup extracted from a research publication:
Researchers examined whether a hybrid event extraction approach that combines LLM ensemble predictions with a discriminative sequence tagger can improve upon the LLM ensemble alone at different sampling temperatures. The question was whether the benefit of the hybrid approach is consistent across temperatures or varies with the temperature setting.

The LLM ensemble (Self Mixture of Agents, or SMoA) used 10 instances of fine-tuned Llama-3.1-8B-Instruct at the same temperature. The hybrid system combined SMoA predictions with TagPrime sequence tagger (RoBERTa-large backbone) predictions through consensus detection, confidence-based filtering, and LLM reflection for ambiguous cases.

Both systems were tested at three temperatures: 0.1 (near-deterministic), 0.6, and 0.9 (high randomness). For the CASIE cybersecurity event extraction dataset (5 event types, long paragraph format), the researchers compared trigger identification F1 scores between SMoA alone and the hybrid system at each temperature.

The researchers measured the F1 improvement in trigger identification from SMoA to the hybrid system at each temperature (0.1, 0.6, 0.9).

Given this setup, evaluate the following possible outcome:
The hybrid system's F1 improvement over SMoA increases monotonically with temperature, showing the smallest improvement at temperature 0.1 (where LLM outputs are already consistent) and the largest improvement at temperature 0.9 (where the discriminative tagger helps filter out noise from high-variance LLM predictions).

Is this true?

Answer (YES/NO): YES